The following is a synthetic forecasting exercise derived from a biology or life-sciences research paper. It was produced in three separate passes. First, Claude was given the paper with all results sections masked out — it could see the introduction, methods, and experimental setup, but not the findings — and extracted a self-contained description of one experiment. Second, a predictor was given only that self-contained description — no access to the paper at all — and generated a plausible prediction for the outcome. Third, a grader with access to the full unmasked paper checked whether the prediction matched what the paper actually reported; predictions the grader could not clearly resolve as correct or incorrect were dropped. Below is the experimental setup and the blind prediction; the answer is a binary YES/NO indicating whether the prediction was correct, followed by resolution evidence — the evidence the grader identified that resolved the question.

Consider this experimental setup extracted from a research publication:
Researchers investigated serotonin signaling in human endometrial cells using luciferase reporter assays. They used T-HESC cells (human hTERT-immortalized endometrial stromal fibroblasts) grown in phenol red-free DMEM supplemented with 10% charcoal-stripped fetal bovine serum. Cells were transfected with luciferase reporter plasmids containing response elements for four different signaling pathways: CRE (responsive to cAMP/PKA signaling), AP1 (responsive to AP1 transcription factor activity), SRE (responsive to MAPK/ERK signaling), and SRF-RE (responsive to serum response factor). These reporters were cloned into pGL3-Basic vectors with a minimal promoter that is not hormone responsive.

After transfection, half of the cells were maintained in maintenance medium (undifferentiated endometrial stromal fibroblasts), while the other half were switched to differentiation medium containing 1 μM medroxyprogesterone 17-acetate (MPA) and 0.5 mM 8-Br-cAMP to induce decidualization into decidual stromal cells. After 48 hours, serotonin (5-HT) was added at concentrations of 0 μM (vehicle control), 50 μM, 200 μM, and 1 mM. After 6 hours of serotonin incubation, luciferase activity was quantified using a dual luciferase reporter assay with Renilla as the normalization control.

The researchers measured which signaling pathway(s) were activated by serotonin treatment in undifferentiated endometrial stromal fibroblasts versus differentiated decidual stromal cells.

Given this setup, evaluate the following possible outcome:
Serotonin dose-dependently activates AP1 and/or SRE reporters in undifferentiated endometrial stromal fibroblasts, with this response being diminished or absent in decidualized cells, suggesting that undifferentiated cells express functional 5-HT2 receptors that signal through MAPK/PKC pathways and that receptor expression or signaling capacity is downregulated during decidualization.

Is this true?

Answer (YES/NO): NO